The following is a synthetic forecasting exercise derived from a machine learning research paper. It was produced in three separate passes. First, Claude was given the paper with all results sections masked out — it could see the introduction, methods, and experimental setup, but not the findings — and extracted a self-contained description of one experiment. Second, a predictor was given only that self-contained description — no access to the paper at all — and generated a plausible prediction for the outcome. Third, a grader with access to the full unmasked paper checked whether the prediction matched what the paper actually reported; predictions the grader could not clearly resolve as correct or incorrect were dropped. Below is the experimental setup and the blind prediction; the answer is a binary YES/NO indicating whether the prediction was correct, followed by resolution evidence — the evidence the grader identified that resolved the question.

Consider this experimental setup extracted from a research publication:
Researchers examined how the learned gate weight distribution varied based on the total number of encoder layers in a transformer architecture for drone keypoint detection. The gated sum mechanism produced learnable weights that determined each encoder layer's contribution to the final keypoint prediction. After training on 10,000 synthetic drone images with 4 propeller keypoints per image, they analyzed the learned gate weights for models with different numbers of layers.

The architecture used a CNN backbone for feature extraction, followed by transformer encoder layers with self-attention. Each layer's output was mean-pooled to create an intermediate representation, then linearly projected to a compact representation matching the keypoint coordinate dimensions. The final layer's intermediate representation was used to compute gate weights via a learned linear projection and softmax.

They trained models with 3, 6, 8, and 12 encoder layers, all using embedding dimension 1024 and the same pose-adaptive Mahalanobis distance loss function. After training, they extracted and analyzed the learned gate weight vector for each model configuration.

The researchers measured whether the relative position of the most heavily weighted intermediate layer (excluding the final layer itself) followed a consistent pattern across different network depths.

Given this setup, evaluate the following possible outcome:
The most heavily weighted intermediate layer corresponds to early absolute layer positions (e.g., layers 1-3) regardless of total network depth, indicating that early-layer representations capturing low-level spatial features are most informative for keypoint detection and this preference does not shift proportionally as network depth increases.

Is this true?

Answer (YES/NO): NO